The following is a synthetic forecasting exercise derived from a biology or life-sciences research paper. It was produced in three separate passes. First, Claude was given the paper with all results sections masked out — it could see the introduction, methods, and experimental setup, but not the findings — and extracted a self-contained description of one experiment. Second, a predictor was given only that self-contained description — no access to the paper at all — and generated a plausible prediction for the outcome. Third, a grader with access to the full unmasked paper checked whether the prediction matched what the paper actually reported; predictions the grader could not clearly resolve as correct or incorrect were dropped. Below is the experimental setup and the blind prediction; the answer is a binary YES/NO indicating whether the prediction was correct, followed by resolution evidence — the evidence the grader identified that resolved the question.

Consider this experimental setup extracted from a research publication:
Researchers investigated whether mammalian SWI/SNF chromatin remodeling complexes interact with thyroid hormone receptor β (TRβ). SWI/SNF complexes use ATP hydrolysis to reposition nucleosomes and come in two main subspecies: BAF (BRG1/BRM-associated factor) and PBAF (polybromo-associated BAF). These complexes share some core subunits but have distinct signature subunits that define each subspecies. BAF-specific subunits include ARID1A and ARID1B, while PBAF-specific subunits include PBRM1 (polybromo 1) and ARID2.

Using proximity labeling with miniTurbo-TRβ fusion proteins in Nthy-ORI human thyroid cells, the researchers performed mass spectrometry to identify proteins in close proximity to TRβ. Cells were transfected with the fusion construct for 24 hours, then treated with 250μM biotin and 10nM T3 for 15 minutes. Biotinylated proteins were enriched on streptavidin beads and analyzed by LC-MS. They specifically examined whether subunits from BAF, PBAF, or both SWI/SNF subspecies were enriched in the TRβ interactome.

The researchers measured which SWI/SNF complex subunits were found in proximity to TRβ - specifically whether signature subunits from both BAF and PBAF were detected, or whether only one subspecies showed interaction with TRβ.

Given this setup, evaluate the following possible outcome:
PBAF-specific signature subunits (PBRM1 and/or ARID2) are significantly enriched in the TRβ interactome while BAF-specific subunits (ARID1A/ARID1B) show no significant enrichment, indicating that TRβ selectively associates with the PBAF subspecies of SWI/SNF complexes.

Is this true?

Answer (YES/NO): NO